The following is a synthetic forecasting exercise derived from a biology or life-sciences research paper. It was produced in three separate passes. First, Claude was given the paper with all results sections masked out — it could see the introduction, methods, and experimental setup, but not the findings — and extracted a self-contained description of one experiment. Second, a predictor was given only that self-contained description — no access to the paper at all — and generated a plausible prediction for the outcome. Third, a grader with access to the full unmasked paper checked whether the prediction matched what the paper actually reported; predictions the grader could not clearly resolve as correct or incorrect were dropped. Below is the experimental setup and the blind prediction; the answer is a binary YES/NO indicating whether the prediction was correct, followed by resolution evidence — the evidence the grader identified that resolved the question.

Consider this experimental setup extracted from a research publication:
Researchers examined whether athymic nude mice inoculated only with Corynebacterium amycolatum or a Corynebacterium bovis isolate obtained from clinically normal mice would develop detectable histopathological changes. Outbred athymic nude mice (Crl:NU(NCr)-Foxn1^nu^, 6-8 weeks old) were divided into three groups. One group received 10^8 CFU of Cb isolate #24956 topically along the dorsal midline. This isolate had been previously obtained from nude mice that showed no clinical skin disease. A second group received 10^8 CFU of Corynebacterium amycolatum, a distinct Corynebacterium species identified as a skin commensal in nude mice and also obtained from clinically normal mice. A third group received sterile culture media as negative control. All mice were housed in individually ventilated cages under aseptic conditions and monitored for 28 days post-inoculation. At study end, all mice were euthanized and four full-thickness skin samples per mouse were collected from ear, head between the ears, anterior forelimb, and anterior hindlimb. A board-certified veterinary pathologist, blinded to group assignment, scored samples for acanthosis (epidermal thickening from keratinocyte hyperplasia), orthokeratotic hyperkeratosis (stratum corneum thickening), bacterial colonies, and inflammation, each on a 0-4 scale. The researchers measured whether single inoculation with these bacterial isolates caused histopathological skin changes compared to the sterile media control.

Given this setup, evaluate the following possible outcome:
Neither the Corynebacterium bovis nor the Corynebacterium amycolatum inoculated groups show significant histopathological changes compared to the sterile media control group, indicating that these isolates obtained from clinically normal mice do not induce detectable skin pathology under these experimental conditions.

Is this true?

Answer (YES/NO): NO